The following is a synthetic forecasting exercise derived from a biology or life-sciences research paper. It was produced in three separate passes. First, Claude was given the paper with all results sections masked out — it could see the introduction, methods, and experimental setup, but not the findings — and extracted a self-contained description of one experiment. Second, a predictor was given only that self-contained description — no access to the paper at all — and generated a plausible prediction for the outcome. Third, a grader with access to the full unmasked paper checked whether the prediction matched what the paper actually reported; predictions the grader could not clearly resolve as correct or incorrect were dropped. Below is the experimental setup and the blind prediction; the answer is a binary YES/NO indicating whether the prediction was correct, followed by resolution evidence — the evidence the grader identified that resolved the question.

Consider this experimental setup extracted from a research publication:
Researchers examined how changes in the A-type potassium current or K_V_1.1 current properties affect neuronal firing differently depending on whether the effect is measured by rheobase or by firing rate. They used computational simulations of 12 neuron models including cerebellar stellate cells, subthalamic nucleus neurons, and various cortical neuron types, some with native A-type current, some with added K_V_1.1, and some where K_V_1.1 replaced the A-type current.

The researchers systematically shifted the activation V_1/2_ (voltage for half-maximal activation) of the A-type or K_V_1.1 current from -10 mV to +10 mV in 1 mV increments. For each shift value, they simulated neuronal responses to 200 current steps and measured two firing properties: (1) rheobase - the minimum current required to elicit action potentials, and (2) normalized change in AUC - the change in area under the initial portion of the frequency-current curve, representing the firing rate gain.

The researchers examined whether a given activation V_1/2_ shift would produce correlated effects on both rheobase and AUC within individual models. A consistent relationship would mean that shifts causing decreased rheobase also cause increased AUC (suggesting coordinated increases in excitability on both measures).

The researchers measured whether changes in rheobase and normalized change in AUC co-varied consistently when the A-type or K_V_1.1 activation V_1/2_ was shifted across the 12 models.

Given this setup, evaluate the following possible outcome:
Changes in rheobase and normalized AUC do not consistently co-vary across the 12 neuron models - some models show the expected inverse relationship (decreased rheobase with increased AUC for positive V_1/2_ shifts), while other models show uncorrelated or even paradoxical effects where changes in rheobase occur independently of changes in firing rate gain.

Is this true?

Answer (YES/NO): YES